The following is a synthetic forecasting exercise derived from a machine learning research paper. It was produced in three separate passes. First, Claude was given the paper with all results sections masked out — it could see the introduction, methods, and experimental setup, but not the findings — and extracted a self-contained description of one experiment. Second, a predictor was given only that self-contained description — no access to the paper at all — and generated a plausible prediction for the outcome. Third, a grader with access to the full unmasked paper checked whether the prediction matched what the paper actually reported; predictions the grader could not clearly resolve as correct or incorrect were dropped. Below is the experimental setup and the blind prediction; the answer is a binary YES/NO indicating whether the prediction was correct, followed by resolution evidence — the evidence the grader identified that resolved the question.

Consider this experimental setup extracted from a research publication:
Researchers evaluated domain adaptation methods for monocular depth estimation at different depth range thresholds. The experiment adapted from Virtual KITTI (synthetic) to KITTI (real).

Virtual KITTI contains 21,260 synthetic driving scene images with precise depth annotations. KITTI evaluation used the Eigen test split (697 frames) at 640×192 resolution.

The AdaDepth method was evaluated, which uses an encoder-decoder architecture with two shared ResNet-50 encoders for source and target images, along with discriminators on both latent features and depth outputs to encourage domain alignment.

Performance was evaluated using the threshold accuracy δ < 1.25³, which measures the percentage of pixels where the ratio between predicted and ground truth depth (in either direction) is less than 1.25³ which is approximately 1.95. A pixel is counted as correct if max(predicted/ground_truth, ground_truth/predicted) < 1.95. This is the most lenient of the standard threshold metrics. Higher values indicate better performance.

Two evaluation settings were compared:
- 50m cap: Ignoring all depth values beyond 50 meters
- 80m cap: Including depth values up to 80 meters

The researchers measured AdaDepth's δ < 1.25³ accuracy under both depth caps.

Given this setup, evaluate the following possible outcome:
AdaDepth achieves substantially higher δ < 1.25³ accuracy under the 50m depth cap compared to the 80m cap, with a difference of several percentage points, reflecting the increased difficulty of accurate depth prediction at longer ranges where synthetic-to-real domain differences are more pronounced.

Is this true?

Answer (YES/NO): NO